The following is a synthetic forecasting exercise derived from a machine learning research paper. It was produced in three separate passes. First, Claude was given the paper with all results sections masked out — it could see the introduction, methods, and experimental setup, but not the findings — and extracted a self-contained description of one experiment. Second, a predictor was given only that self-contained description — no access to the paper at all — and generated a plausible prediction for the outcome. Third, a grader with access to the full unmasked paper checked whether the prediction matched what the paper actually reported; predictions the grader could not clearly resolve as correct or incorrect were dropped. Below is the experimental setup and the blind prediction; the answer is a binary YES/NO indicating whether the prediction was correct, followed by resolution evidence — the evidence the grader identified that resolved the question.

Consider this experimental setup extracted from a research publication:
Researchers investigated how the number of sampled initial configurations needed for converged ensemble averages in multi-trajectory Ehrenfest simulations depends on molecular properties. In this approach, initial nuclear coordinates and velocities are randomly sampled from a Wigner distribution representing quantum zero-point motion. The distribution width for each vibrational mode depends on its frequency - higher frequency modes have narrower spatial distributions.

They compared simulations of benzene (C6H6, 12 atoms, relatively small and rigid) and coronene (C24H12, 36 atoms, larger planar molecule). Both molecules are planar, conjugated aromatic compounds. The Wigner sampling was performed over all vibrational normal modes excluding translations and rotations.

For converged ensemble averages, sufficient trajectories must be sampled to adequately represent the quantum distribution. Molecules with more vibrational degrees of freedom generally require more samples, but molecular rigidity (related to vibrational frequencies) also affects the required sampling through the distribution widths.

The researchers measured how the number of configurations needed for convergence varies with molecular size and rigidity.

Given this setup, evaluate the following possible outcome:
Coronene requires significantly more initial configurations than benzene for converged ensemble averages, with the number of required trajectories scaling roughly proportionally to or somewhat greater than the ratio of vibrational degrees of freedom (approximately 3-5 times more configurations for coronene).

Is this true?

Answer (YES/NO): NO